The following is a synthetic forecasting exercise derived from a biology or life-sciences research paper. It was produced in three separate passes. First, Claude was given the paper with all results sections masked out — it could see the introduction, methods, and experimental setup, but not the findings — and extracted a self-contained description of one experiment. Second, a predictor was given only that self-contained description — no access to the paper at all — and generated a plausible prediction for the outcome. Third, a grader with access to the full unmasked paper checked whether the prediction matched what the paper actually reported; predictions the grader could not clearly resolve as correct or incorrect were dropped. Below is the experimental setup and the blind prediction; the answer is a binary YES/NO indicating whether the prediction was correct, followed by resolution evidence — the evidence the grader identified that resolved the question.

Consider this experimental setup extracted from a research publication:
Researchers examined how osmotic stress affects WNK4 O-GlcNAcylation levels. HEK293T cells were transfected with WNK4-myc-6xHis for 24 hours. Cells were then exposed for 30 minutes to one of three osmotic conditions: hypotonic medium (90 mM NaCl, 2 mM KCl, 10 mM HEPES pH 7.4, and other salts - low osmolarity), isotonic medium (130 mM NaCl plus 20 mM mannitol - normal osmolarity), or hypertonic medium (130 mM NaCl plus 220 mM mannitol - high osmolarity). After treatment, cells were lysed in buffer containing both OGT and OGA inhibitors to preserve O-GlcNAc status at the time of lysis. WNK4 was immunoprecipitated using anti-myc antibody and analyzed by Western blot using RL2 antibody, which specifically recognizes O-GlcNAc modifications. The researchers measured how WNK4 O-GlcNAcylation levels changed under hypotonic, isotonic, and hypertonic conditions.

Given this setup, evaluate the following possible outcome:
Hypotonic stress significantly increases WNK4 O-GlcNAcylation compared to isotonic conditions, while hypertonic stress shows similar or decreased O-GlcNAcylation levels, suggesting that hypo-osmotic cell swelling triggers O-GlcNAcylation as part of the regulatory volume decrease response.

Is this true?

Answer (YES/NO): NO